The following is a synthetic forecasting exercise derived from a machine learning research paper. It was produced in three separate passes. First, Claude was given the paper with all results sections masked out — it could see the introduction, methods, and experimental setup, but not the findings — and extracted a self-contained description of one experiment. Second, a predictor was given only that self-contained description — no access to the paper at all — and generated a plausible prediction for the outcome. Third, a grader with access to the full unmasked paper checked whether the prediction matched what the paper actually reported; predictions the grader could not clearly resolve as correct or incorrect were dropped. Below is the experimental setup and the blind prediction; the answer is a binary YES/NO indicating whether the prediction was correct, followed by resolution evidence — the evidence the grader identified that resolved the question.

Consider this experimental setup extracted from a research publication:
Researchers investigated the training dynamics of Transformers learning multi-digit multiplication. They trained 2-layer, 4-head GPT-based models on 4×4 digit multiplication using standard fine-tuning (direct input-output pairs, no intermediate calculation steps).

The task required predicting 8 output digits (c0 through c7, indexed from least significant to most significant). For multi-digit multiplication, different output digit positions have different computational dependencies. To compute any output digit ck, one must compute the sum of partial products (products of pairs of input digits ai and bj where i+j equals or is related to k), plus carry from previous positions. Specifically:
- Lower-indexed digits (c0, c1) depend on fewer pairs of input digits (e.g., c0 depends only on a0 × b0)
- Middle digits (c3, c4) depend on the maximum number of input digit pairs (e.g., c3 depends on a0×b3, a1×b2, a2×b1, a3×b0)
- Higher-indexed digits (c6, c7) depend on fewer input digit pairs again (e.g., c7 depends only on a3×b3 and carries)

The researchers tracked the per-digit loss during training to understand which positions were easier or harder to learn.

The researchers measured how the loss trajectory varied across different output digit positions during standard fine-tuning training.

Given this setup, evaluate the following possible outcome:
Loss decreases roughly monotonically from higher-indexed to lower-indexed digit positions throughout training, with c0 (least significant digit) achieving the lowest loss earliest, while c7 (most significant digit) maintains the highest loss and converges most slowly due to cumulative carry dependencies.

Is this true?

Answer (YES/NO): NO